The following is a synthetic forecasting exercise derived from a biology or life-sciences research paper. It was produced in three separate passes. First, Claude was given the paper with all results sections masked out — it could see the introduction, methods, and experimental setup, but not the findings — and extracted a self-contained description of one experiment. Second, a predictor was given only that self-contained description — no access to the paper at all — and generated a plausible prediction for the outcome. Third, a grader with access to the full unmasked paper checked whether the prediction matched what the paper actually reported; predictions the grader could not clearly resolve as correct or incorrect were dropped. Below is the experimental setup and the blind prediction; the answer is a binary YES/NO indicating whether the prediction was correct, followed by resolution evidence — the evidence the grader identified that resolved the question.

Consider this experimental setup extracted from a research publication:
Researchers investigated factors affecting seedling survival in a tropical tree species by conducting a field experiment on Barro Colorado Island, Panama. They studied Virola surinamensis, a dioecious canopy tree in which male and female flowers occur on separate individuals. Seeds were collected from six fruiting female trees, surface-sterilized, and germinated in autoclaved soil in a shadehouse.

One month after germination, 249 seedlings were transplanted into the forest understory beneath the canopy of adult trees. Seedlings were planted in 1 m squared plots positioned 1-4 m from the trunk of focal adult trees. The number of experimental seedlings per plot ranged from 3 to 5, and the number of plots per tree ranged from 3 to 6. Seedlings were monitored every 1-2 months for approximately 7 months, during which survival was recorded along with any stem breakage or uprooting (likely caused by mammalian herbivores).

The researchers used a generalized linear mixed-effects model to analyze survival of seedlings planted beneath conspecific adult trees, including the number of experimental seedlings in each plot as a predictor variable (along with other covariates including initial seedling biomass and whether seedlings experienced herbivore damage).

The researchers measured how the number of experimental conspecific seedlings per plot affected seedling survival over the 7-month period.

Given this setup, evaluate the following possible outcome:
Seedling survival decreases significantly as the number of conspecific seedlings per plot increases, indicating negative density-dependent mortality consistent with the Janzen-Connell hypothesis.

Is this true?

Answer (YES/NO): YES